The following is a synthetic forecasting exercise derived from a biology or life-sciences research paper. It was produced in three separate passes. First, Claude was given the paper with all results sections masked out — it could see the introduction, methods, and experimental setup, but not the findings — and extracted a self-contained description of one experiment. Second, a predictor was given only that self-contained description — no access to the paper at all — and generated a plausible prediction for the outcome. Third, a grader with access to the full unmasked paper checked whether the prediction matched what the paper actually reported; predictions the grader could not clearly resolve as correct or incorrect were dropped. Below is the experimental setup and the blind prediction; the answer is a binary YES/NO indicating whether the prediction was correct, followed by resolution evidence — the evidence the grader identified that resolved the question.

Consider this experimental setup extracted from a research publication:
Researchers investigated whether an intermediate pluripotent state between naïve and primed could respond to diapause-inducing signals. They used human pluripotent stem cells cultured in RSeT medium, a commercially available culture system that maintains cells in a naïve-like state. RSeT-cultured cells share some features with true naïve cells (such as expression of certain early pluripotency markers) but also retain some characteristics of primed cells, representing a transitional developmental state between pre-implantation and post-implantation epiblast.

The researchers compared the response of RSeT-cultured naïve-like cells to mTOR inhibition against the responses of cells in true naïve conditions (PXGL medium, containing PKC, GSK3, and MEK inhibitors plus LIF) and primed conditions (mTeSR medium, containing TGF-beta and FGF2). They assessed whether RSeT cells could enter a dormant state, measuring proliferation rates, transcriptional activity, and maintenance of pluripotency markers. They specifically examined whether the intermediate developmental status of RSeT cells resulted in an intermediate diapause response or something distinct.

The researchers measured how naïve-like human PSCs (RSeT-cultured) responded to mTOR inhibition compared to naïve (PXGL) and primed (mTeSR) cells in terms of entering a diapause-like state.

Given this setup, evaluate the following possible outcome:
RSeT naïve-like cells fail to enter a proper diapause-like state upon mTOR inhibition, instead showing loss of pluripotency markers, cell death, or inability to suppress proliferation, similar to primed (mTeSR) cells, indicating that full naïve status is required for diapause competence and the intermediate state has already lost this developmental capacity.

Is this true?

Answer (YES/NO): NO